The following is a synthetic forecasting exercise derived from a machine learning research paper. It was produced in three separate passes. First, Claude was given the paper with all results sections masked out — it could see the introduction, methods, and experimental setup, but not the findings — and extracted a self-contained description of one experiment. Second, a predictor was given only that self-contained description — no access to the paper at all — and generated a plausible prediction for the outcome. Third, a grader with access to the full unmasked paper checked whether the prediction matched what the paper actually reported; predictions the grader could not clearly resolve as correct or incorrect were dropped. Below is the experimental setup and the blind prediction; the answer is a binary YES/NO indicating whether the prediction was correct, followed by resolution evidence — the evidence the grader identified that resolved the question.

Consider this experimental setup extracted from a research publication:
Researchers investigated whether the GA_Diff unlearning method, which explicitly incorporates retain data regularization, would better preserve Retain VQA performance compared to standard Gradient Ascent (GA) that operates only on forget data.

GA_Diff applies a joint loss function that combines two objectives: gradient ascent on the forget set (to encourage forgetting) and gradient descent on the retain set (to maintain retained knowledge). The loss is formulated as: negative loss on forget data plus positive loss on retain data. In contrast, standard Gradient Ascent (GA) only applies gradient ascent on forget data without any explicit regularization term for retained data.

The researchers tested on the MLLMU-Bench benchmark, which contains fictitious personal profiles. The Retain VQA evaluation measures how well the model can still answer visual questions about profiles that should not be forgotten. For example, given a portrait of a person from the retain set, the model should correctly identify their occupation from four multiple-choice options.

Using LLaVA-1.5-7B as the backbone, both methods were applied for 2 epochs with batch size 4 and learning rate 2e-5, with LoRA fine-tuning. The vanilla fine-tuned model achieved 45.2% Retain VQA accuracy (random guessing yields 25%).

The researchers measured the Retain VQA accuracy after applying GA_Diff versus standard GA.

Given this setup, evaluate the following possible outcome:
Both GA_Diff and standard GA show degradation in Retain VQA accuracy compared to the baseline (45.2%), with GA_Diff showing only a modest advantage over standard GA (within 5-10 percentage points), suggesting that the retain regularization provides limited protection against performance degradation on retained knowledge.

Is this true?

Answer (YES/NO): NO